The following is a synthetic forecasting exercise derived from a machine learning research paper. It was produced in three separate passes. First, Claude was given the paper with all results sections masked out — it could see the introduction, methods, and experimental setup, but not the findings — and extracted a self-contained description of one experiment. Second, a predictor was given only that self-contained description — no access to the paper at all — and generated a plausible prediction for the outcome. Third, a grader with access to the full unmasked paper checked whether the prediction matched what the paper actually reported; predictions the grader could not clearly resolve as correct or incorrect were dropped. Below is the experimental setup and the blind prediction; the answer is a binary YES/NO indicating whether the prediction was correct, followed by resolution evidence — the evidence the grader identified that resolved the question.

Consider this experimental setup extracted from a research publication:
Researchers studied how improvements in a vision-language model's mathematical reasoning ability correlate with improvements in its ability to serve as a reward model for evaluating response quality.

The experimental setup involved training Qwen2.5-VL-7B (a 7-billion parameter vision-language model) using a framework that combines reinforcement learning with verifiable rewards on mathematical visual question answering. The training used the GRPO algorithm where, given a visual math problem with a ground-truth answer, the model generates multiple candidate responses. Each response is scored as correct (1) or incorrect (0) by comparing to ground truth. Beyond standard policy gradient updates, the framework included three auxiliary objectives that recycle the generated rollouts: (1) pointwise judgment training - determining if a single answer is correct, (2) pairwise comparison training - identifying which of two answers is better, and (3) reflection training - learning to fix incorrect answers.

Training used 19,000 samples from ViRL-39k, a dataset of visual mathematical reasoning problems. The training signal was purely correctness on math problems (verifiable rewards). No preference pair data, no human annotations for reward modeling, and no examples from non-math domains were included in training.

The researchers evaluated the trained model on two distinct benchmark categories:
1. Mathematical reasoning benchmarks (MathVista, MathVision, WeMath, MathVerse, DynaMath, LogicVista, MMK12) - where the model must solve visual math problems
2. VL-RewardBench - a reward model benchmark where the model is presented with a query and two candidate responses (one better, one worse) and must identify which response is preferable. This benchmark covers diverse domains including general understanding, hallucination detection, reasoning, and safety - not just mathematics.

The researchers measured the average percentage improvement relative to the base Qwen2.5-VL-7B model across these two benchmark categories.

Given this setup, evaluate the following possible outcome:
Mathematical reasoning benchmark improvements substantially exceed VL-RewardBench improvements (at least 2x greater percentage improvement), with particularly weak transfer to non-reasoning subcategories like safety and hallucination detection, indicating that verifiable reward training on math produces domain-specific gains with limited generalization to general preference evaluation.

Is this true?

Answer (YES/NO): NO